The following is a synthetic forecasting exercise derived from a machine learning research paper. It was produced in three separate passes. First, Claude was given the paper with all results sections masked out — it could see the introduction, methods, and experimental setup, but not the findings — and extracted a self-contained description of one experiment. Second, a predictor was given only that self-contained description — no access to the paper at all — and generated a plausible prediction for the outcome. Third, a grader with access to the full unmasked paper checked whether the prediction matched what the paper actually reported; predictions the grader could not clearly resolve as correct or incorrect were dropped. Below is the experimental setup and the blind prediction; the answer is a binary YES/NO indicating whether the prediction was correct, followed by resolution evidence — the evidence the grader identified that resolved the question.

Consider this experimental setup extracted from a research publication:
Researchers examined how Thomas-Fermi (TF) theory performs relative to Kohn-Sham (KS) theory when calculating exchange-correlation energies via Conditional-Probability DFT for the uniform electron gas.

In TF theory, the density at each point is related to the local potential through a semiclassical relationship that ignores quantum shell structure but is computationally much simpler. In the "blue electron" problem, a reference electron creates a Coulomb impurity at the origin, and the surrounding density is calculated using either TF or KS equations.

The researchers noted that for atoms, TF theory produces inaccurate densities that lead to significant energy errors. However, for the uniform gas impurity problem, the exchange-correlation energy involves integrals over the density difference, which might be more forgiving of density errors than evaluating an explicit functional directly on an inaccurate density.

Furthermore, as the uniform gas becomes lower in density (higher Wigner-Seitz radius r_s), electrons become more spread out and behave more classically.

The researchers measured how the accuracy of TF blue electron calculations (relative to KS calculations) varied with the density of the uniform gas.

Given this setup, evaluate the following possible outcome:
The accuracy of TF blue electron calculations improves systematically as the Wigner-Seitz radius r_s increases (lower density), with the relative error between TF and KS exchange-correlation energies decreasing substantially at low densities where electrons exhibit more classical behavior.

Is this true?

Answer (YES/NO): YES